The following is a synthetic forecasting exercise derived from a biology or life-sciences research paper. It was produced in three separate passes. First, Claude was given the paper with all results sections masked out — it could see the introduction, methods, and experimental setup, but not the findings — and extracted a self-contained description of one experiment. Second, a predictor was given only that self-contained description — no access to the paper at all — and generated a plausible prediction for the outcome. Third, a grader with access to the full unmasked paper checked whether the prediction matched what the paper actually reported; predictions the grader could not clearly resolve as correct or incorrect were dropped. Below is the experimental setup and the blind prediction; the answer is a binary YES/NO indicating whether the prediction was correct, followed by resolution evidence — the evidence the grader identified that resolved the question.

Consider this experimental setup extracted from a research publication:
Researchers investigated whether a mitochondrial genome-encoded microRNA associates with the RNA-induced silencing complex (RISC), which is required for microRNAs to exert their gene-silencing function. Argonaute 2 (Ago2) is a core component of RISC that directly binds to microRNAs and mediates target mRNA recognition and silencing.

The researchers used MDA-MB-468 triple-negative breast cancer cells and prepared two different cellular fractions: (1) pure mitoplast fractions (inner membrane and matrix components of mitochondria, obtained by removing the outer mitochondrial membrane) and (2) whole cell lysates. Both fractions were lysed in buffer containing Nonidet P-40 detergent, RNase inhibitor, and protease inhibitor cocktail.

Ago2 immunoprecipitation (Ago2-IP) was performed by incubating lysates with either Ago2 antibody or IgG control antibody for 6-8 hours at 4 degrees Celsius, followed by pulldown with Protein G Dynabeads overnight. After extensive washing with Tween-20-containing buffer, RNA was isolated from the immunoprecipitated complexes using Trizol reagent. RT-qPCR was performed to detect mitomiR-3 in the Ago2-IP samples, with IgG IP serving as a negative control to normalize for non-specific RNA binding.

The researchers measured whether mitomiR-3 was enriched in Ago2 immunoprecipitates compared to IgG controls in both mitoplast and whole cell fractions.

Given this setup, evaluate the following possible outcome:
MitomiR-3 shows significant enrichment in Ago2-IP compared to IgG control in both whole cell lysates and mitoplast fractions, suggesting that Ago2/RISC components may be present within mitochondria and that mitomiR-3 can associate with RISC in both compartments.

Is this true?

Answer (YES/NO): YES